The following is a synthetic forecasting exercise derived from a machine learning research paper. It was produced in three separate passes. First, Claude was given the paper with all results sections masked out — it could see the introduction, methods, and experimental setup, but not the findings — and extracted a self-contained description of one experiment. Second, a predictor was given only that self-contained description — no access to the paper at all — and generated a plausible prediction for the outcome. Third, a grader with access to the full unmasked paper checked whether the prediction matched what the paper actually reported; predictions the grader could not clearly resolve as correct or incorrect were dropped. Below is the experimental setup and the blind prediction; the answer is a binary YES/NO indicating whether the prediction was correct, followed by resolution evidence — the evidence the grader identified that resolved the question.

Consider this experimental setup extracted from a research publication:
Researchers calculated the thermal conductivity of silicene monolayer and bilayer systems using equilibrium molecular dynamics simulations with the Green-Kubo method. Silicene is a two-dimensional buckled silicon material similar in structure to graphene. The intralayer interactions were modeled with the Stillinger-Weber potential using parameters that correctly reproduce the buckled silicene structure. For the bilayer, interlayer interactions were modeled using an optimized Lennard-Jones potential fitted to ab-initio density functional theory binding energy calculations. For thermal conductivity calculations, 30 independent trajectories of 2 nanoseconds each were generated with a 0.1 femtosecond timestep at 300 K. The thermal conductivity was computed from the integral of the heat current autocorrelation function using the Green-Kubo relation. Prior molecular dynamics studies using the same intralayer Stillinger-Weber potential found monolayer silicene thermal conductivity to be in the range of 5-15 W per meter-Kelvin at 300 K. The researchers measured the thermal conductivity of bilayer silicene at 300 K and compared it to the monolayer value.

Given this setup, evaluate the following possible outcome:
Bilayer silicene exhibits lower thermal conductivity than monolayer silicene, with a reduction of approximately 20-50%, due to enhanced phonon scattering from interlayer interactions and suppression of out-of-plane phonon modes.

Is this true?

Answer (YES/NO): NO